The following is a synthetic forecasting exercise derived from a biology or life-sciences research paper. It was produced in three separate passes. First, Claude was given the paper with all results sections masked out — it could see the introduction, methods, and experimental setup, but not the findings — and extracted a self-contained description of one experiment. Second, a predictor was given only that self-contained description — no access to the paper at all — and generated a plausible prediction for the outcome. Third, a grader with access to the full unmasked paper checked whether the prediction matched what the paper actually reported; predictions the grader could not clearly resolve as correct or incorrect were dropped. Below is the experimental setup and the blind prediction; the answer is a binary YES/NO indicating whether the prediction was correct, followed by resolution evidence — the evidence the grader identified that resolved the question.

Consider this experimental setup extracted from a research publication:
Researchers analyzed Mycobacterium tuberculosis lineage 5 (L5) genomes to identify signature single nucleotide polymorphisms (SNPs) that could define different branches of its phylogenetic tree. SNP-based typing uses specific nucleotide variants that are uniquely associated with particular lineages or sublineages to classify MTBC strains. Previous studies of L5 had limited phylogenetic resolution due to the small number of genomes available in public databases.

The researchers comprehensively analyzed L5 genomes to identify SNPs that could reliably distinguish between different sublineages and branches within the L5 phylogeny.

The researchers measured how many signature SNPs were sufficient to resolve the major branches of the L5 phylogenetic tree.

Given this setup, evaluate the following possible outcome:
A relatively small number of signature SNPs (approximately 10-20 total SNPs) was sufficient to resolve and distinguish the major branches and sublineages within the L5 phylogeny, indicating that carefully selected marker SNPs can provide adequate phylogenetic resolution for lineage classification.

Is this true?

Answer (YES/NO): NO